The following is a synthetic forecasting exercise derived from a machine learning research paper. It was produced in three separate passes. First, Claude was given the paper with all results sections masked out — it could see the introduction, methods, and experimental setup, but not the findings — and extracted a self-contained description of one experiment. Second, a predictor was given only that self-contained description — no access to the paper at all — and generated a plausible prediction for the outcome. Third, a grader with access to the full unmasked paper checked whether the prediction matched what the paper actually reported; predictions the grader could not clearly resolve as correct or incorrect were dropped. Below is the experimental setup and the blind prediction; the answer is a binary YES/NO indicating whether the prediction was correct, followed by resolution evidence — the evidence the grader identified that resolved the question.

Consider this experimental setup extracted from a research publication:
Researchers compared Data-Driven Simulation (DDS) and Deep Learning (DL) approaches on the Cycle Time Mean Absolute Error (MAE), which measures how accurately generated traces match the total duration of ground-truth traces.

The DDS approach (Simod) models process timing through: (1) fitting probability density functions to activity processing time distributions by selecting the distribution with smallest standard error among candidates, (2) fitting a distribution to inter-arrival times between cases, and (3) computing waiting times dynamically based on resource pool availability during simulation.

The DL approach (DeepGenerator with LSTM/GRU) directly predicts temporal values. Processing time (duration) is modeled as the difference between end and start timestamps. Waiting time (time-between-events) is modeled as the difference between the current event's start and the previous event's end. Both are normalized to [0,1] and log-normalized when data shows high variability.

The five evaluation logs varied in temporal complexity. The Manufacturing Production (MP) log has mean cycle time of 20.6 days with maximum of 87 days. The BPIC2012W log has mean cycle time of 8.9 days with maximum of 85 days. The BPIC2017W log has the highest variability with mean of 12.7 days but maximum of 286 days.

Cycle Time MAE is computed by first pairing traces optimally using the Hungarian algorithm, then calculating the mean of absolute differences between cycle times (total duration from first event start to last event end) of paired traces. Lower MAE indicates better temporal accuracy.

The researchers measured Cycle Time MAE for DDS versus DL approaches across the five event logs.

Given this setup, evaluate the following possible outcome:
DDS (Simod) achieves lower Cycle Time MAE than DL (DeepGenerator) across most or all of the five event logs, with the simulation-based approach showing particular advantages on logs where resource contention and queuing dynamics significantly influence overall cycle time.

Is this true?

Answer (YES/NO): NO